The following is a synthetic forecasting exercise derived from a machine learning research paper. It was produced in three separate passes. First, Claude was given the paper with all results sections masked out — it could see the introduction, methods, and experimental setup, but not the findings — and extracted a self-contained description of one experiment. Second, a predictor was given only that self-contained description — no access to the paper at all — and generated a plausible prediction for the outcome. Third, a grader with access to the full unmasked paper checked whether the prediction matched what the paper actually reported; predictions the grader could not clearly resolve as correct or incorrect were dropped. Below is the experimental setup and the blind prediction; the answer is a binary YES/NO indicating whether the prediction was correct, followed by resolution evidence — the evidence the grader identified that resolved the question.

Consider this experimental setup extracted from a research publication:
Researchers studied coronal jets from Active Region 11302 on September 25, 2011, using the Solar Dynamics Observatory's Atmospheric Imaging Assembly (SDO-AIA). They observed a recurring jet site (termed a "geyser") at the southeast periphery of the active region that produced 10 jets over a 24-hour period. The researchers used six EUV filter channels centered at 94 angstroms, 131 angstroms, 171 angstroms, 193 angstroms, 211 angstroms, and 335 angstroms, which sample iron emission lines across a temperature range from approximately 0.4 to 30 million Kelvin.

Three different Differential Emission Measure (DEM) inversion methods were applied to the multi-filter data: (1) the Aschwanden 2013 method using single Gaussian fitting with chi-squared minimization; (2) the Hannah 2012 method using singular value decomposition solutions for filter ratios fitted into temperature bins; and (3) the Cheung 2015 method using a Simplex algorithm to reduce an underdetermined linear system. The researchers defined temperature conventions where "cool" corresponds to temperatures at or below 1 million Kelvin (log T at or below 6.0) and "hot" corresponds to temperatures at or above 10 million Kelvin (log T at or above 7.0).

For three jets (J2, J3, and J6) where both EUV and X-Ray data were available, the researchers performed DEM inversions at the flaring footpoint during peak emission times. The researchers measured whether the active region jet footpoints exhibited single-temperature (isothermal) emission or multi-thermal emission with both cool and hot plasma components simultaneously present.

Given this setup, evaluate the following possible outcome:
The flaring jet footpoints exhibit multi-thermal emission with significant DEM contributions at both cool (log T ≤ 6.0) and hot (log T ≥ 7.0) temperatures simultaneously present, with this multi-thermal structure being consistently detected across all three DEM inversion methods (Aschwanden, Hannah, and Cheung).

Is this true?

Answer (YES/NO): NO